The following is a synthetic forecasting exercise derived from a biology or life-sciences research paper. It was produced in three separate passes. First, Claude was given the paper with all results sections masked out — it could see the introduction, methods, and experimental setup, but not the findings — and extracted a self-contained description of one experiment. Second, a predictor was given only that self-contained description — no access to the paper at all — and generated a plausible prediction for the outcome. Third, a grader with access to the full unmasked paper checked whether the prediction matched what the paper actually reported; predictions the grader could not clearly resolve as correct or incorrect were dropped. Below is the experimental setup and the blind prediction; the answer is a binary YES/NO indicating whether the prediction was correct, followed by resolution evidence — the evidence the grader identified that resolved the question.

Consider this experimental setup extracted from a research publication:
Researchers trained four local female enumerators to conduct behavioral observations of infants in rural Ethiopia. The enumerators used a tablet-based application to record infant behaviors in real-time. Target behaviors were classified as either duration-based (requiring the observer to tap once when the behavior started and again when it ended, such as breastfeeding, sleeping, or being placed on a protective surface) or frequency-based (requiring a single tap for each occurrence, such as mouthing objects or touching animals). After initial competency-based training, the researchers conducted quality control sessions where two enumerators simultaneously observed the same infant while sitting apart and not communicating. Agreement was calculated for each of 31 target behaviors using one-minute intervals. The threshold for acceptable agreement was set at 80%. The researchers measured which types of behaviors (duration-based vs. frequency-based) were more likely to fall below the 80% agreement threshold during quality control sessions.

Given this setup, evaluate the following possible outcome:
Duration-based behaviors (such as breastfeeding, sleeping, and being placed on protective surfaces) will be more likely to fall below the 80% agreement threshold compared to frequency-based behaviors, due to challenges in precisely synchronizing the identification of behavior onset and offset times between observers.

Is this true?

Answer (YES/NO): YES